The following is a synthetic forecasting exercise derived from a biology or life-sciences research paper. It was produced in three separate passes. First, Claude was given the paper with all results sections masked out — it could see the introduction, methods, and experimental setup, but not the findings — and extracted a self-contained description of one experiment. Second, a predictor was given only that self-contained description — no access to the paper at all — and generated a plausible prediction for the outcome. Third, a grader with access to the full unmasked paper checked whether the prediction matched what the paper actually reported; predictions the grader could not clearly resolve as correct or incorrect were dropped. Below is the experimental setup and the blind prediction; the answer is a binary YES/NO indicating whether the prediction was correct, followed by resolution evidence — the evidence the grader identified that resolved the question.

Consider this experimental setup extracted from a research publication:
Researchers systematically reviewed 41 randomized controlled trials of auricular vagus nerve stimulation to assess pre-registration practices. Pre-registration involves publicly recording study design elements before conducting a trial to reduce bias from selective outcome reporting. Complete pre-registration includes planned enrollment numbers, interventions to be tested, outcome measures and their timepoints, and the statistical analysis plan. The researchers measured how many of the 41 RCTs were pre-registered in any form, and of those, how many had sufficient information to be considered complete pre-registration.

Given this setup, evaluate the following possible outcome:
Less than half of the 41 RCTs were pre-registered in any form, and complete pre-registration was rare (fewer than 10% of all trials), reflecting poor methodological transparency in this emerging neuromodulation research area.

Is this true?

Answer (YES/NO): NO